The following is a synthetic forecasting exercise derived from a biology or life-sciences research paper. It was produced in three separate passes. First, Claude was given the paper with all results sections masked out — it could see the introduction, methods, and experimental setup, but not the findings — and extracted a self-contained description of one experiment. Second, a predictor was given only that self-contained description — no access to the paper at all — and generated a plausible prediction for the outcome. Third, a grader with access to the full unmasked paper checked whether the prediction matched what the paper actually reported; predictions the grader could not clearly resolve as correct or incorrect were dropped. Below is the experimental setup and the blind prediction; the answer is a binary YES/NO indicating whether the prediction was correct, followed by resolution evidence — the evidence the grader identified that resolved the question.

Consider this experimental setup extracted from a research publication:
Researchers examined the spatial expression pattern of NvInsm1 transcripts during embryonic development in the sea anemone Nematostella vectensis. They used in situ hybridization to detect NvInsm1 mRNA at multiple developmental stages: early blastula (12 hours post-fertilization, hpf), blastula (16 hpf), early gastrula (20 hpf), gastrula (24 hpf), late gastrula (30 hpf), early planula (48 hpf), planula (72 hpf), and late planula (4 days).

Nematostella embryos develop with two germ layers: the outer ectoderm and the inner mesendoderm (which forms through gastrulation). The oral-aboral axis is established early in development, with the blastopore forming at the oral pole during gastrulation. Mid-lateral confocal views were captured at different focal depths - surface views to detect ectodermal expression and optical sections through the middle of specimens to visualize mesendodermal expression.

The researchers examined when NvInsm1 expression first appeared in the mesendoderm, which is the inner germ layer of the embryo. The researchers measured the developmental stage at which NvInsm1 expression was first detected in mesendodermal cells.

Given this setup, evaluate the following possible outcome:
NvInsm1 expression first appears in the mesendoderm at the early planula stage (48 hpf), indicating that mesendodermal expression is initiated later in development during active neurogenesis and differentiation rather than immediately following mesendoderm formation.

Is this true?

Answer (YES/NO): NO